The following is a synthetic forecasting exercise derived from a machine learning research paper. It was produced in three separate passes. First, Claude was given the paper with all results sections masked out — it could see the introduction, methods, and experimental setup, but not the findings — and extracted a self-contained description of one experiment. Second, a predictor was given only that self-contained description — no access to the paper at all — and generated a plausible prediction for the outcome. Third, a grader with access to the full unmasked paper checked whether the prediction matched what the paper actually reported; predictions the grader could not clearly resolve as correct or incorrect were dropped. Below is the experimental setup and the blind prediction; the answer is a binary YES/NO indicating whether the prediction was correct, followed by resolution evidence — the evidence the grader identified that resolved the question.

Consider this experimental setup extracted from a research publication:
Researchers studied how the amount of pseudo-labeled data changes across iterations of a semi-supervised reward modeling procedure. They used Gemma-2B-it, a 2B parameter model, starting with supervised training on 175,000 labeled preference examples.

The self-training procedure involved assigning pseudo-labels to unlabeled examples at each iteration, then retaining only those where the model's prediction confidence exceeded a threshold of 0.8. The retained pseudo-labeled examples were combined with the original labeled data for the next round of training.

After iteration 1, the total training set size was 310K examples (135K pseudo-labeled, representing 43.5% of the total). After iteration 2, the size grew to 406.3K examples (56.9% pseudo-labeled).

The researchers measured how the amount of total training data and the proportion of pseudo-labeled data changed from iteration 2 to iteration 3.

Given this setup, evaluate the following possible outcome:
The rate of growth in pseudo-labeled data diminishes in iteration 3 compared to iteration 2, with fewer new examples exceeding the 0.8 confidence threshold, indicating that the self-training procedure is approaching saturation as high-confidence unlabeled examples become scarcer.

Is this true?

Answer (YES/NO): YES